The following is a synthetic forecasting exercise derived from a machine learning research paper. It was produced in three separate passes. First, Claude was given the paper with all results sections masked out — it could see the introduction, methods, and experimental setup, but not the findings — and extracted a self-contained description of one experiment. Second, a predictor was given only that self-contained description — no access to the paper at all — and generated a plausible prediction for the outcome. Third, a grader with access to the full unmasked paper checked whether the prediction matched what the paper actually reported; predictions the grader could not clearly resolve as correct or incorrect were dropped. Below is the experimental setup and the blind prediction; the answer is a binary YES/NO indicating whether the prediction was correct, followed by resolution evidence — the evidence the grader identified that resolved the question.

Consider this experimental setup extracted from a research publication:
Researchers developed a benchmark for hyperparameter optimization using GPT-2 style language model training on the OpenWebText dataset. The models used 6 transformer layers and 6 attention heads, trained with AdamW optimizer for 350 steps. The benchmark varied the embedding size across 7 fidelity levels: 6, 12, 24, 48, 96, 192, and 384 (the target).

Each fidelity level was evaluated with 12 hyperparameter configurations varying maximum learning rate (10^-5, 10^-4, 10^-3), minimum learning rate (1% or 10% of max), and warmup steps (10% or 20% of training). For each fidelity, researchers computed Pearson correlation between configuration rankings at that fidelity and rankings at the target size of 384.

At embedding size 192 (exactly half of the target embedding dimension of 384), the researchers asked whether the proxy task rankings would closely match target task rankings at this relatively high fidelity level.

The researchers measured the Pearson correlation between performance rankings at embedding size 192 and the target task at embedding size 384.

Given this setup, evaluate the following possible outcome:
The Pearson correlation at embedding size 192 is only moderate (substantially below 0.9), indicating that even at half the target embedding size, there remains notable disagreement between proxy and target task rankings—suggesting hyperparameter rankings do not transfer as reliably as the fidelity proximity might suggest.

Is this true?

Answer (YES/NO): NO